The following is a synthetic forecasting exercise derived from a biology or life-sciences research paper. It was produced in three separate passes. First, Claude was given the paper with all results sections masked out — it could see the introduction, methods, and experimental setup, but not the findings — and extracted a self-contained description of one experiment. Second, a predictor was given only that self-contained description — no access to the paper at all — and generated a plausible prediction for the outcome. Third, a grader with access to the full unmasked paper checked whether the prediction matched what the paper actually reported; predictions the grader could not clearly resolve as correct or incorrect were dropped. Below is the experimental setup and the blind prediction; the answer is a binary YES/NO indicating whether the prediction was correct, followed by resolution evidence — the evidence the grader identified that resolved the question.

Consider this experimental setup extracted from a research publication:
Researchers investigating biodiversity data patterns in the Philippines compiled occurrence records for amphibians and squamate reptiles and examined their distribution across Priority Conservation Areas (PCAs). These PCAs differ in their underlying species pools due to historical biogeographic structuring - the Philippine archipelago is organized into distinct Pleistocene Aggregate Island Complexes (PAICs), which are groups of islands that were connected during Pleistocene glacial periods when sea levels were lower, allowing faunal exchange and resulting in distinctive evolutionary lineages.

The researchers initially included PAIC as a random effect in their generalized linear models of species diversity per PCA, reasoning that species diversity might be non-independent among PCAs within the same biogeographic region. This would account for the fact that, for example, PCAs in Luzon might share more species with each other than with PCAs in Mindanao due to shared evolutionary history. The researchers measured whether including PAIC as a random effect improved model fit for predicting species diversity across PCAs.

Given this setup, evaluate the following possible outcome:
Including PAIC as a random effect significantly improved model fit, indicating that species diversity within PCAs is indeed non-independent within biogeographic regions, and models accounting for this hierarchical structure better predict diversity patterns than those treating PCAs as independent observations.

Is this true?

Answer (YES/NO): NO